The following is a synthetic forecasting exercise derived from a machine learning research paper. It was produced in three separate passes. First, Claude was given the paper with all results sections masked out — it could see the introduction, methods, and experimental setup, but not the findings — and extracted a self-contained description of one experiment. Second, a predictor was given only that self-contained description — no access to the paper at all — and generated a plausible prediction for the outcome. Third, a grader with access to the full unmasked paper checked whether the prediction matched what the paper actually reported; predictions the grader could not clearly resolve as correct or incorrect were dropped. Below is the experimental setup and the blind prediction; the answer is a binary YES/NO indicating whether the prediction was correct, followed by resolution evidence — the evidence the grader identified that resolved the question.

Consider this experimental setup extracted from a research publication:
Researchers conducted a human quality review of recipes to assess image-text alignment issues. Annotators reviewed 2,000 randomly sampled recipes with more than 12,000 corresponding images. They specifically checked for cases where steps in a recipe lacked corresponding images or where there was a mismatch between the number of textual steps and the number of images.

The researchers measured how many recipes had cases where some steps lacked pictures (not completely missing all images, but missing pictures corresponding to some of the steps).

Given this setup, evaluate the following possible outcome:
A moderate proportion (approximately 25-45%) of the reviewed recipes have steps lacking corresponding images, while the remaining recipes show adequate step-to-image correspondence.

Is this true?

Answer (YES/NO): NO